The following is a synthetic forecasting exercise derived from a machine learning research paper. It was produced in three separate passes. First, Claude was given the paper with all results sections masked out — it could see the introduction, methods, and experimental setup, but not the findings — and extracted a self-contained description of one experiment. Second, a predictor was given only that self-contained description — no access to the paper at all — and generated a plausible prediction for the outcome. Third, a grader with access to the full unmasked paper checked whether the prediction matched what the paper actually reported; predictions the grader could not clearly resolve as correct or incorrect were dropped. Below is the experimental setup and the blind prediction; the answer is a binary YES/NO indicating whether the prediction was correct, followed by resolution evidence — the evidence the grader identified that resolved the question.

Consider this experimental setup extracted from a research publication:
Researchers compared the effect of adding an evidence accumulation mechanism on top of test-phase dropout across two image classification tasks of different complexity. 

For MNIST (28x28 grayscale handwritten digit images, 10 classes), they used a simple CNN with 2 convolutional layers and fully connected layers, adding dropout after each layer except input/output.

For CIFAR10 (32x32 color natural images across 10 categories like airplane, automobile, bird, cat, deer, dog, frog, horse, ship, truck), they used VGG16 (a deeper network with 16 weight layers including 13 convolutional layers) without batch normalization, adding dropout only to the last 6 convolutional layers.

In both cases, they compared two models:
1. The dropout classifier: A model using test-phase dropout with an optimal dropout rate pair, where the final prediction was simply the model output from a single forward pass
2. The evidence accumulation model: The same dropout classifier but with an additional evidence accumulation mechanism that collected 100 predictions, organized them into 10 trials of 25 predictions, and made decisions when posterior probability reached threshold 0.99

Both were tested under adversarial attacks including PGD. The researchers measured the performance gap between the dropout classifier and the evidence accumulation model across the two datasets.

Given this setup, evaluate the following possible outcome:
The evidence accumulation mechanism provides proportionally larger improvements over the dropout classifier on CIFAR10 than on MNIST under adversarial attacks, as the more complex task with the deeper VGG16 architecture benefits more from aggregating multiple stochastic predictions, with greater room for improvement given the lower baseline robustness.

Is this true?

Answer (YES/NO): NO